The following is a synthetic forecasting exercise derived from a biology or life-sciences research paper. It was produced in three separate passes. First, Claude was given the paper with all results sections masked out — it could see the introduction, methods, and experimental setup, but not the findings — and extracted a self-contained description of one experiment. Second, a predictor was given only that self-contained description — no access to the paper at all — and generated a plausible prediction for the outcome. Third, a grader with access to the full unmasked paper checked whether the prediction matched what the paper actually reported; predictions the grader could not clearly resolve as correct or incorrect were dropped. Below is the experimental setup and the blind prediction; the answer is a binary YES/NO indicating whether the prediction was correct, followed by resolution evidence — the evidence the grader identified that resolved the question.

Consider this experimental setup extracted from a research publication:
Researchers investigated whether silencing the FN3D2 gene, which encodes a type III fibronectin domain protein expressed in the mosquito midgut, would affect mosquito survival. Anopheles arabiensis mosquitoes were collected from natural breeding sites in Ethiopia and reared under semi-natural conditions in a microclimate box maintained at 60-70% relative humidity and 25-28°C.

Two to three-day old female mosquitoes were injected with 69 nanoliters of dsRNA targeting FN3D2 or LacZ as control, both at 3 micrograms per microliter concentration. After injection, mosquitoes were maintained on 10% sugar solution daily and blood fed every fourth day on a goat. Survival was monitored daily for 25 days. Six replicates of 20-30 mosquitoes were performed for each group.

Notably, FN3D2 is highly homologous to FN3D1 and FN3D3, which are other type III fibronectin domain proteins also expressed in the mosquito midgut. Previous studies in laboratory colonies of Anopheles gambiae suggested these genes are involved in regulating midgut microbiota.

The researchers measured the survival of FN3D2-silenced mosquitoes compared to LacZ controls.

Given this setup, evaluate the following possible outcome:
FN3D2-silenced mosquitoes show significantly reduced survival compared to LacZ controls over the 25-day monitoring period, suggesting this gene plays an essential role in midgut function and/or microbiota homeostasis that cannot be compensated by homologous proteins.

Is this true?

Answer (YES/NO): NO